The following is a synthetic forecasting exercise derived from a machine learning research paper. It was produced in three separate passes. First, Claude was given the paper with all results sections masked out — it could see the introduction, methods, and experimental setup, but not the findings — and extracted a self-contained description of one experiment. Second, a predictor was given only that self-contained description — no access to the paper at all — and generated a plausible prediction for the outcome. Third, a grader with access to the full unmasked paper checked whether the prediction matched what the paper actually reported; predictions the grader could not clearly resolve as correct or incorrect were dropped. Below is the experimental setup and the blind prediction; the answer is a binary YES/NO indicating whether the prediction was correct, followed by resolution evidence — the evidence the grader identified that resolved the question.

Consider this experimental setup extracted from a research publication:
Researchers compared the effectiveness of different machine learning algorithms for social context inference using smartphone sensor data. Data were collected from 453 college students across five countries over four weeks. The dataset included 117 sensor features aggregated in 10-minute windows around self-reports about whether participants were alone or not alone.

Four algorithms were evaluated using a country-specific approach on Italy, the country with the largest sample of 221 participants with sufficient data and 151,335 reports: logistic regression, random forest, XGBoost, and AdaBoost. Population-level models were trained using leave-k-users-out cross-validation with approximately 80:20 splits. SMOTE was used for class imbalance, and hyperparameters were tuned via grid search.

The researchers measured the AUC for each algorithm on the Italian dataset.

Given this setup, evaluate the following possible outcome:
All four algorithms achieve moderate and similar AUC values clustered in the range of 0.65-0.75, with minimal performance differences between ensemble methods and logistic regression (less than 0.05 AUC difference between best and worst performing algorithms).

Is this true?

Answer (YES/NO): NO